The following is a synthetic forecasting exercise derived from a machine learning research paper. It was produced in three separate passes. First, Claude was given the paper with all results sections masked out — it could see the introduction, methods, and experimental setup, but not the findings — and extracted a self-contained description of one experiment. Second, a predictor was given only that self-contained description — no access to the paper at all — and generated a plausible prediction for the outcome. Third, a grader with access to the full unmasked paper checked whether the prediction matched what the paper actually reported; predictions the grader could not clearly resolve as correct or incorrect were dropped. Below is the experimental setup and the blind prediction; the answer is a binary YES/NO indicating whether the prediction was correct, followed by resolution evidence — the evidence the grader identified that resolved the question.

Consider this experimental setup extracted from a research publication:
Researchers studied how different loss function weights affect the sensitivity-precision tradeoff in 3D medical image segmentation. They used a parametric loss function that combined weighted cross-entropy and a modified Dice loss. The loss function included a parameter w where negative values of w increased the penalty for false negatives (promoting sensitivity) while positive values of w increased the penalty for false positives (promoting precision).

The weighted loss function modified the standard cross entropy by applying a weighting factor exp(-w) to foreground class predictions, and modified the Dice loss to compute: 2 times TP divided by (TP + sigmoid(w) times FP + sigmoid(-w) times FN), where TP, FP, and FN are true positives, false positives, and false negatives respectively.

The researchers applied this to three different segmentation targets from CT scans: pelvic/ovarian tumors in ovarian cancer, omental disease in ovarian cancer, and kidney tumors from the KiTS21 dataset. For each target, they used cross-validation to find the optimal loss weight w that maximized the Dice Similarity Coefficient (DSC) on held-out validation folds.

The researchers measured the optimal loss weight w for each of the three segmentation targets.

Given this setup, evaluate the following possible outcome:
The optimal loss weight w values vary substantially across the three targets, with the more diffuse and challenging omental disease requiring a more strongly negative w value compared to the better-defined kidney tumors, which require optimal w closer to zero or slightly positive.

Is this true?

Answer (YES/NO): NO